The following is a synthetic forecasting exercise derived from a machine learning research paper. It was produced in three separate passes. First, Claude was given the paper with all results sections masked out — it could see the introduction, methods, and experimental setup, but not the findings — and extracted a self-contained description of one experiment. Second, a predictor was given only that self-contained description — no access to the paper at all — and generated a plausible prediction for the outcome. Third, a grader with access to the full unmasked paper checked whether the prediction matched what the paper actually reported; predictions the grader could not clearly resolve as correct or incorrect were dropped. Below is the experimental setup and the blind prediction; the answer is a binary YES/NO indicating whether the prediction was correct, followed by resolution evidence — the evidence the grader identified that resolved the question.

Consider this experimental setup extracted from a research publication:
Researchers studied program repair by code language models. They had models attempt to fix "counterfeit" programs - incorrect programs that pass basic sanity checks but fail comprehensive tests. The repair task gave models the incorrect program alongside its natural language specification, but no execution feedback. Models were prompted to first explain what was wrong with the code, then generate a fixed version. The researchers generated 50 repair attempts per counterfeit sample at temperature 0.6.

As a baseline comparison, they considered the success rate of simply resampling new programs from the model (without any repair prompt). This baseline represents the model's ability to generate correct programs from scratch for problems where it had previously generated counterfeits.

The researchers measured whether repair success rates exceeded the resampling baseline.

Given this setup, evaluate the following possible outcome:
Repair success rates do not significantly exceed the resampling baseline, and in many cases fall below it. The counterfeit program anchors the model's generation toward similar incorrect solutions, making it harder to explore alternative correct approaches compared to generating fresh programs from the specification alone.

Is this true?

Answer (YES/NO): YES